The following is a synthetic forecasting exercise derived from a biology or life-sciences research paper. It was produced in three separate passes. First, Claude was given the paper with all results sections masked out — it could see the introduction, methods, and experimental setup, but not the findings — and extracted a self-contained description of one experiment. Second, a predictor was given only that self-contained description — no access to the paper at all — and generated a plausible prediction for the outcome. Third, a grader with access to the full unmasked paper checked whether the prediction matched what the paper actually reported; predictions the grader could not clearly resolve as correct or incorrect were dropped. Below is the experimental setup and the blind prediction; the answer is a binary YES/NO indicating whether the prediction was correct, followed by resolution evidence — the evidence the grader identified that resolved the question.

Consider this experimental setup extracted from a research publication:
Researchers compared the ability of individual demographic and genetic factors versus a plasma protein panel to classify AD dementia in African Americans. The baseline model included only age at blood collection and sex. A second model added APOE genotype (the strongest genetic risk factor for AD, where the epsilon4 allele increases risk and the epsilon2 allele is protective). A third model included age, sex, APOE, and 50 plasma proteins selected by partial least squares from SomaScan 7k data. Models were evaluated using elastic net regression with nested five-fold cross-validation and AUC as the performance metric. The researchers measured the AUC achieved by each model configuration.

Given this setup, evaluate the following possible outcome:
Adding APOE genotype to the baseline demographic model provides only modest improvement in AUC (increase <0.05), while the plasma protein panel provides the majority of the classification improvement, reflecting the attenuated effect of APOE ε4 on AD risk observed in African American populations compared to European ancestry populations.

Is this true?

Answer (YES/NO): NO